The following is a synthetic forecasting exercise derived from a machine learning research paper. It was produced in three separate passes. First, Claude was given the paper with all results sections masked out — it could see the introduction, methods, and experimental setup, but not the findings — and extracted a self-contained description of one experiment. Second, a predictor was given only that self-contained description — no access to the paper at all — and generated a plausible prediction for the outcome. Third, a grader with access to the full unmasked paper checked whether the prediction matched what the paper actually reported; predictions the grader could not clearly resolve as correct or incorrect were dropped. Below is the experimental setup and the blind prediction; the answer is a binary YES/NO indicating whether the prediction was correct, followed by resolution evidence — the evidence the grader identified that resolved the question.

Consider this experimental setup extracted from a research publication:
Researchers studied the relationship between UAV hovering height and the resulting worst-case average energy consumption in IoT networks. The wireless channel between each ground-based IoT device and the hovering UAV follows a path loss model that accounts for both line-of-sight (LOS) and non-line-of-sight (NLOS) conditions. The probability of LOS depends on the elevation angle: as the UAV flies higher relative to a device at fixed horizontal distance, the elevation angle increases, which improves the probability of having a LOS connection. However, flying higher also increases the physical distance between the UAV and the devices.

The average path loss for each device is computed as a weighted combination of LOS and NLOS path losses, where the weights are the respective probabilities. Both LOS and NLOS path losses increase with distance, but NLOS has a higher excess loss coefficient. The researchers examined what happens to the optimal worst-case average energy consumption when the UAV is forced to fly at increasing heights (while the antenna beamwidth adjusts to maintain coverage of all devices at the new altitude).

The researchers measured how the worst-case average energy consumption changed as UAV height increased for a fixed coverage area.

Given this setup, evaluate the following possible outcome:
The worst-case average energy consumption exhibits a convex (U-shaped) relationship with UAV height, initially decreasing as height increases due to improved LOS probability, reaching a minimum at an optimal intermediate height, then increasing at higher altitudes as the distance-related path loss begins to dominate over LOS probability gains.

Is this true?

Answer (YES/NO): NO